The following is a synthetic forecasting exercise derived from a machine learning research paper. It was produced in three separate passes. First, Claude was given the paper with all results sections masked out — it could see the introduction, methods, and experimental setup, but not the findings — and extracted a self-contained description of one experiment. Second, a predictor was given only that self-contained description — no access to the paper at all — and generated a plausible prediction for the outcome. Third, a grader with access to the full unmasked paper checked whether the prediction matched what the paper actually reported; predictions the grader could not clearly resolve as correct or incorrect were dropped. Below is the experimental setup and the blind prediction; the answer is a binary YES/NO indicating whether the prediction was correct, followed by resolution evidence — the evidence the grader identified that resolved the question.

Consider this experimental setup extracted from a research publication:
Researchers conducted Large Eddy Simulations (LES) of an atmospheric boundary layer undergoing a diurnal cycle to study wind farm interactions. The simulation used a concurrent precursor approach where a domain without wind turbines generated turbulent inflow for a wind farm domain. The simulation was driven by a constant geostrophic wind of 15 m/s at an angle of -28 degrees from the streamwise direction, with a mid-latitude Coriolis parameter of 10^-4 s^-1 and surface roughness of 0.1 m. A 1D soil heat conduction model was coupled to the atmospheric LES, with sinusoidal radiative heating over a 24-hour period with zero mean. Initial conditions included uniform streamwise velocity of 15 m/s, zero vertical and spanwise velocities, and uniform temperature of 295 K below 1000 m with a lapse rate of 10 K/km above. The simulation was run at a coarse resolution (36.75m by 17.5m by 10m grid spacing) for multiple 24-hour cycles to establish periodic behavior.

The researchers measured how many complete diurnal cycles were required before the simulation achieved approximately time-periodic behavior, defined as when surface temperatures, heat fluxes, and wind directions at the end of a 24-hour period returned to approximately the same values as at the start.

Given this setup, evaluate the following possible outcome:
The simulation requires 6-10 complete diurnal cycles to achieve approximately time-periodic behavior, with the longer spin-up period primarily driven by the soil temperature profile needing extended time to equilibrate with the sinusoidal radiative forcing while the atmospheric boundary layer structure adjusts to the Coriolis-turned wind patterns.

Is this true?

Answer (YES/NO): NO